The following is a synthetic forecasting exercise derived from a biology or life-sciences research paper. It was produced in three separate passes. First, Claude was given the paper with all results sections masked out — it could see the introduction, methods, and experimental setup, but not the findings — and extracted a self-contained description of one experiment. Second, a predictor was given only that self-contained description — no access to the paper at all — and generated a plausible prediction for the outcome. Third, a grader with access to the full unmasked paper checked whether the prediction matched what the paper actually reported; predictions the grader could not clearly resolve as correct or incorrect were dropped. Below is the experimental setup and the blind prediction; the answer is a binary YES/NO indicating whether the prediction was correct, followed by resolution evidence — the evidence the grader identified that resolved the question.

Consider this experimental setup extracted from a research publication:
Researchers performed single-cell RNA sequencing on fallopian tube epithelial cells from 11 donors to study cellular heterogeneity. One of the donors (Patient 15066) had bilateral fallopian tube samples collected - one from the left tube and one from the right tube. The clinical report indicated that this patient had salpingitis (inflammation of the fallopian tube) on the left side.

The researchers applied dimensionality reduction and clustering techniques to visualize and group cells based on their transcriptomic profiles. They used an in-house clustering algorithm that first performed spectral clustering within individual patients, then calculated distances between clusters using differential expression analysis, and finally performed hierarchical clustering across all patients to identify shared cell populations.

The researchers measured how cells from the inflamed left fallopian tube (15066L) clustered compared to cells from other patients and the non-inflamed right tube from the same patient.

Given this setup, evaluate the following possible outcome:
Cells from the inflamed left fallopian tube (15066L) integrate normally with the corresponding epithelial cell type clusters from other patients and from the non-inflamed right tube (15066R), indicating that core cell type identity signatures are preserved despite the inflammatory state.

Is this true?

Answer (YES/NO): NO